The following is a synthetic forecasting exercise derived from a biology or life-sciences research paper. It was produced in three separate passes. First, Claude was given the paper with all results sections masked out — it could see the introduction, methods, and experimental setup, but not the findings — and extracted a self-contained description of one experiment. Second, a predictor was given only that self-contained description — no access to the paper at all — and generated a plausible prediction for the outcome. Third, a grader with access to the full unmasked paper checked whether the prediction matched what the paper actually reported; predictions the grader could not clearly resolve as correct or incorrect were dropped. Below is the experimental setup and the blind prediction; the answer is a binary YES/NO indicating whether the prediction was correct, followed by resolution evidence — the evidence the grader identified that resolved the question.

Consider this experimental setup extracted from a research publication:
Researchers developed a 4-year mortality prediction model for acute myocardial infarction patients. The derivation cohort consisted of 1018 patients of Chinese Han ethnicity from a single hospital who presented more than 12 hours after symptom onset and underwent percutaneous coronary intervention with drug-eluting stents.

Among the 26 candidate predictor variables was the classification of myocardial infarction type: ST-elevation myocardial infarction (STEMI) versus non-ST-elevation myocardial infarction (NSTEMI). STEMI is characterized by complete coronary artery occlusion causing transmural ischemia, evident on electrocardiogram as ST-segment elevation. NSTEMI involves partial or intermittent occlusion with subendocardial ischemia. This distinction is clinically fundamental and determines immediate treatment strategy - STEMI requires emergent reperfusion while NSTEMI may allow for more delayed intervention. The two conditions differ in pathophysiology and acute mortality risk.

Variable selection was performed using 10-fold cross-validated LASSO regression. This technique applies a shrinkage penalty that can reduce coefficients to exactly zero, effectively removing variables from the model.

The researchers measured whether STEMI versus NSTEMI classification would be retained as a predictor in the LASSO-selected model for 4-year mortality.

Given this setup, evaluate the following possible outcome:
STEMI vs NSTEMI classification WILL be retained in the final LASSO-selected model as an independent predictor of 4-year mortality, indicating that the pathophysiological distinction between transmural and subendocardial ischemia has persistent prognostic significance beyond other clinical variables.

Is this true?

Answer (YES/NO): NO